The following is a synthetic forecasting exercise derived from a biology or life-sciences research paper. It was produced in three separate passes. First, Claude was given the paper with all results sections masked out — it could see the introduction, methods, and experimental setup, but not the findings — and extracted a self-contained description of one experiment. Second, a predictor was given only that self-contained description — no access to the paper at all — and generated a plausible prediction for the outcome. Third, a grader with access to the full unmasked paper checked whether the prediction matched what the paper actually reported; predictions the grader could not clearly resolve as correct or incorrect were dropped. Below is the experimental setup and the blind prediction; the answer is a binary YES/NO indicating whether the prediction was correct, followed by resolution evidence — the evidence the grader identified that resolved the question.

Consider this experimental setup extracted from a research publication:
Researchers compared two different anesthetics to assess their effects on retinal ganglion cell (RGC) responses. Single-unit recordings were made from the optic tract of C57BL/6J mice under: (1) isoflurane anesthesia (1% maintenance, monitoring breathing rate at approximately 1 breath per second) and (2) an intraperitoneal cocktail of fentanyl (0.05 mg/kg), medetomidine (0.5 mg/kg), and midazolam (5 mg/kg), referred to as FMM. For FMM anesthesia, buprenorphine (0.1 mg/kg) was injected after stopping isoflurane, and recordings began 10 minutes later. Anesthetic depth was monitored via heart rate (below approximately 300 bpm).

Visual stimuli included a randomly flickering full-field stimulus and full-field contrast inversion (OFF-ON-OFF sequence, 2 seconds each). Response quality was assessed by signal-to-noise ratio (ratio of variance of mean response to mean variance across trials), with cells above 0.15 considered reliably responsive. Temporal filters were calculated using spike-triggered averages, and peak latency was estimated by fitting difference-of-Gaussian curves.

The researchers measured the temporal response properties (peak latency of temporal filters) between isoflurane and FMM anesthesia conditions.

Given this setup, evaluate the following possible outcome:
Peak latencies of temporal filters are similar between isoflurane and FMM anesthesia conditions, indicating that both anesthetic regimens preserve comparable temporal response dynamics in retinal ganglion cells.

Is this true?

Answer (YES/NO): NO